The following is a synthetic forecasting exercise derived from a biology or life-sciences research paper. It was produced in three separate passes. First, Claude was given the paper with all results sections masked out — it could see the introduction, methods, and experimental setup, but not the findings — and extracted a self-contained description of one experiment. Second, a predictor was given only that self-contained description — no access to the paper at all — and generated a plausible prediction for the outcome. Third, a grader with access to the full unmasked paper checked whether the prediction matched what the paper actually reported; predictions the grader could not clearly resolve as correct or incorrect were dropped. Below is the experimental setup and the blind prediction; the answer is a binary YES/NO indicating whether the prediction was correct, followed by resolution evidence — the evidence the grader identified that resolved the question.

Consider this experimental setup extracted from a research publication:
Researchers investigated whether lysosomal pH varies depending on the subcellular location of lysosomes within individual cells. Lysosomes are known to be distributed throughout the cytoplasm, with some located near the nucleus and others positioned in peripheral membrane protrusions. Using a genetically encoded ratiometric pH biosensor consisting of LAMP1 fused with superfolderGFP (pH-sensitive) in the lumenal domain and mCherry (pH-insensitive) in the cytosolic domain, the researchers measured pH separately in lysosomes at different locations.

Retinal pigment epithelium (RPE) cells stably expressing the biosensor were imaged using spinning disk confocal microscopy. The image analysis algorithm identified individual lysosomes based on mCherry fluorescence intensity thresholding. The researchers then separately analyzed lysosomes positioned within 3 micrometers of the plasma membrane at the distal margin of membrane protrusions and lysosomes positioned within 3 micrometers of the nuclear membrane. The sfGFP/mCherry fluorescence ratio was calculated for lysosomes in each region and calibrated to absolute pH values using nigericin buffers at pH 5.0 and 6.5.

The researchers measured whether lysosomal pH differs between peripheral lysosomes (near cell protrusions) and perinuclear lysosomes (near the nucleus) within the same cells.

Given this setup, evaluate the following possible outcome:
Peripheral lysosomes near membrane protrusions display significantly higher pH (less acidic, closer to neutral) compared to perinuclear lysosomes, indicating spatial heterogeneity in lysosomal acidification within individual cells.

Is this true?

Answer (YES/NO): YES